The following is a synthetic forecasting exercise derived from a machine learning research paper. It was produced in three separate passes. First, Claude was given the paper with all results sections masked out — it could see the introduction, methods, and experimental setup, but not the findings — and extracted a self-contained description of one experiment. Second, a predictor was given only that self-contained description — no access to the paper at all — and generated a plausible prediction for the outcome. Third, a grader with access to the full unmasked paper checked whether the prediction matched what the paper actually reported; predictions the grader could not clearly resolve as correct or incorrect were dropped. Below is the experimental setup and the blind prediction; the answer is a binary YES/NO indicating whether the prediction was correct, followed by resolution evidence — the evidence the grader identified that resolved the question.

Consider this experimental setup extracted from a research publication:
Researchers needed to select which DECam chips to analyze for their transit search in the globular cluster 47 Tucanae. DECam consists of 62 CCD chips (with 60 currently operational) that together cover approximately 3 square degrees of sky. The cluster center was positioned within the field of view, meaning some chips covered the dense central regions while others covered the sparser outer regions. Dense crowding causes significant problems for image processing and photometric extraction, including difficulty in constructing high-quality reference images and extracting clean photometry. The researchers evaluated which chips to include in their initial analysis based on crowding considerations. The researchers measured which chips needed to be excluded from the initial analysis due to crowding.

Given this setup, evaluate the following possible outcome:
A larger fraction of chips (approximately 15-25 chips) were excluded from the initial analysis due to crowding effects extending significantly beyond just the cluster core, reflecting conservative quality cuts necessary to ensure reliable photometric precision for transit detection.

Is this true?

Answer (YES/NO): NO